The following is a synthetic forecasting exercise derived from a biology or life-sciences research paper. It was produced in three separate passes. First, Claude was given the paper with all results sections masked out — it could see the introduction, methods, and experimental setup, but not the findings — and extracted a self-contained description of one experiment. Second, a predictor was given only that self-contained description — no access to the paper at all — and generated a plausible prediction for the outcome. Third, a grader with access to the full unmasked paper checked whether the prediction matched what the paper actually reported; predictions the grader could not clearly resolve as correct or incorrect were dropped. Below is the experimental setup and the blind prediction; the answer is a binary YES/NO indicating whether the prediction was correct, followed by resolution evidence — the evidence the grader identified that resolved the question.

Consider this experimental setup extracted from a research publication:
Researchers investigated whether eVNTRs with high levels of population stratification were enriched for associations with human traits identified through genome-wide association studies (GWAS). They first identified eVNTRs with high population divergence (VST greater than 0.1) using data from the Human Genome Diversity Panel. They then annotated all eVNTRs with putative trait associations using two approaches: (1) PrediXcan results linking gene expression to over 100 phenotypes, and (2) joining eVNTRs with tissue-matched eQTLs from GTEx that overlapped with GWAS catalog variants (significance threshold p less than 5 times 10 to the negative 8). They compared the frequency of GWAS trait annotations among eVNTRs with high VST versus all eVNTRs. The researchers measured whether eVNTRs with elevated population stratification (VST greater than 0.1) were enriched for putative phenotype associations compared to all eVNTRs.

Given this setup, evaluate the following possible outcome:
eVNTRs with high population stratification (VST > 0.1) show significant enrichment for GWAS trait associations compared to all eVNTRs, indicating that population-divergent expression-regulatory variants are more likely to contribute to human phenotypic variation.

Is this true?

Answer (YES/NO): YES